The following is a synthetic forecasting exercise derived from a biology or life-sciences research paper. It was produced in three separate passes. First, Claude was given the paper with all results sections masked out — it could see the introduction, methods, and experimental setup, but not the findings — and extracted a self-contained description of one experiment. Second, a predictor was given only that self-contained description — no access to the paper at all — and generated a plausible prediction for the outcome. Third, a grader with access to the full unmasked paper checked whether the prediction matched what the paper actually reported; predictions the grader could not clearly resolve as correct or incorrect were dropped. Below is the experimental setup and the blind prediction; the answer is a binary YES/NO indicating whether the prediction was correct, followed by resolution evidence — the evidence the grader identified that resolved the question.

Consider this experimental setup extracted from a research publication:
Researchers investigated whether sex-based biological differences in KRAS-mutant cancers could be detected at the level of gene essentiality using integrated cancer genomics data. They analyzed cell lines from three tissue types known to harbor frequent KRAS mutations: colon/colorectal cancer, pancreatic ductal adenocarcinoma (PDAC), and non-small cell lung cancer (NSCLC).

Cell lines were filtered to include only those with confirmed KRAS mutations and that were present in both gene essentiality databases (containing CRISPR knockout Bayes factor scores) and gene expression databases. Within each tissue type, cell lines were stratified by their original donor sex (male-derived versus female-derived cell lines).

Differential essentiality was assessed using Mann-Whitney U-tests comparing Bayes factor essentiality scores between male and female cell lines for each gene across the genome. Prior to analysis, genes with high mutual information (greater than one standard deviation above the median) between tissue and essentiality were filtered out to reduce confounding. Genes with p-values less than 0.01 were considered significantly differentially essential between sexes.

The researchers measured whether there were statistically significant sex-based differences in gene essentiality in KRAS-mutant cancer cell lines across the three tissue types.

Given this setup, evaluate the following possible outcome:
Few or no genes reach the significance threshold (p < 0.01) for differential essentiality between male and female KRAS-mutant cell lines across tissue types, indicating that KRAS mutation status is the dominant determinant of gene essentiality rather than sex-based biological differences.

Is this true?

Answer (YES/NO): NO